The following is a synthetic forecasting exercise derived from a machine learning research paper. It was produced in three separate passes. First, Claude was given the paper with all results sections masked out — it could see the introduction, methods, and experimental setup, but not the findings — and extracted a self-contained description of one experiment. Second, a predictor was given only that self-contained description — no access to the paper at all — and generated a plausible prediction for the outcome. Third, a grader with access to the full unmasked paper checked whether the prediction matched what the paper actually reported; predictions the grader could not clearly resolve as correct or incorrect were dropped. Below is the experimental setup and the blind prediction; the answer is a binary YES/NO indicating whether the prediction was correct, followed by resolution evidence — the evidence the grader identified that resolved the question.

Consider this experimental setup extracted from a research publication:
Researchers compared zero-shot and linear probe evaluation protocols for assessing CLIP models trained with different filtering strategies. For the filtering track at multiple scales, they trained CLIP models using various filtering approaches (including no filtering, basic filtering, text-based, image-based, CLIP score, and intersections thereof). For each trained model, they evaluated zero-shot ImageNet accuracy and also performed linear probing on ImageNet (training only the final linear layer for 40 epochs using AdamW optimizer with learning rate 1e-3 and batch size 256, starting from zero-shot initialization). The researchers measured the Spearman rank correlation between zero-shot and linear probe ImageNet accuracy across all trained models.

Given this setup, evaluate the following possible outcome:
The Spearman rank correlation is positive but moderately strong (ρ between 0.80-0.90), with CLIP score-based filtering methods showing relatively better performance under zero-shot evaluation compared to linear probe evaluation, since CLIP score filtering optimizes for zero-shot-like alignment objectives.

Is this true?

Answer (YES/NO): NO